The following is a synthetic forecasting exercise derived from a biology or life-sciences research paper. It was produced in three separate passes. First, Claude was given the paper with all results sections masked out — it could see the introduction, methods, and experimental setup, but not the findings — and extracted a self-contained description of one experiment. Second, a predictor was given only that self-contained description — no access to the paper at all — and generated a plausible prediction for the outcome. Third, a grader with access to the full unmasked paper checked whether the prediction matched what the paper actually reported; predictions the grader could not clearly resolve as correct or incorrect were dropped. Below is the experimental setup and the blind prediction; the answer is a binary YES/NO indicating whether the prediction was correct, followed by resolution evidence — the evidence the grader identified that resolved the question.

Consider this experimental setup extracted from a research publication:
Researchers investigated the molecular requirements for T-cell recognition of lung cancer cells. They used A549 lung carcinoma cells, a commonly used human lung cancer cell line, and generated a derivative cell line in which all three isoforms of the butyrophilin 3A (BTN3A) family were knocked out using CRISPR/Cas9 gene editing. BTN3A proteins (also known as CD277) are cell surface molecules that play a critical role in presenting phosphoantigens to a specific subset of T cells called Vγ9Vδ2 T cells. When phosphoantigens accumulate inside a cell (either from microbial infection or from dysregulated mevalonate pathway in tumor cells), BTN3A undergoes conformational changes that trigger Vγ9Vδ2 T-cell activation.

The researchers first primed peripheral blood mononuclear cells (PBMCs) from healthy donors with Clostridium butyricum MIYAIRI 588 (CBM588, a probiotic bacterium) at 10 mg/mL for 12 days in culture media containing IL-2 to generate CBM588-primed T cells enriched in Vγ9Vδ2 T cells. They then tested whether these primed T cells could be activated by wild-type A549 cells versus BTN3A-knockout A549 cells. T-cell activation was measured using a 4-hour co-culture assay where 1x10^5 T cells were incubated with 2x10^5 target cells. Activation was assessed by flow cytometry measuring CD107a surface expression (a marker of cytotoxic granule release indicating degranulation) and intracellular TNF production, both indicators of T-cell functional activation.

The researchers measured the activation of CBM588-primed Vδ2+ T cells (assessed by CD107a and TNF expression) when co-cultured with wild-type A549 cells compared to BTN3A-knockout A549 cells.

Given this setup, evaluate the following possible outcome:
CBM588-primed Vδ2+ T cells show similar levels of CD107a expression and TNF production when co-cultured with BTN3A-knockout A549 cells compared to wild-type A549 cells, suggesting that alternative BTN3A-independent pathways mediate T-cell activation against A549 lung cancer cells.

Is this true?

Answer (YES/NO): NO